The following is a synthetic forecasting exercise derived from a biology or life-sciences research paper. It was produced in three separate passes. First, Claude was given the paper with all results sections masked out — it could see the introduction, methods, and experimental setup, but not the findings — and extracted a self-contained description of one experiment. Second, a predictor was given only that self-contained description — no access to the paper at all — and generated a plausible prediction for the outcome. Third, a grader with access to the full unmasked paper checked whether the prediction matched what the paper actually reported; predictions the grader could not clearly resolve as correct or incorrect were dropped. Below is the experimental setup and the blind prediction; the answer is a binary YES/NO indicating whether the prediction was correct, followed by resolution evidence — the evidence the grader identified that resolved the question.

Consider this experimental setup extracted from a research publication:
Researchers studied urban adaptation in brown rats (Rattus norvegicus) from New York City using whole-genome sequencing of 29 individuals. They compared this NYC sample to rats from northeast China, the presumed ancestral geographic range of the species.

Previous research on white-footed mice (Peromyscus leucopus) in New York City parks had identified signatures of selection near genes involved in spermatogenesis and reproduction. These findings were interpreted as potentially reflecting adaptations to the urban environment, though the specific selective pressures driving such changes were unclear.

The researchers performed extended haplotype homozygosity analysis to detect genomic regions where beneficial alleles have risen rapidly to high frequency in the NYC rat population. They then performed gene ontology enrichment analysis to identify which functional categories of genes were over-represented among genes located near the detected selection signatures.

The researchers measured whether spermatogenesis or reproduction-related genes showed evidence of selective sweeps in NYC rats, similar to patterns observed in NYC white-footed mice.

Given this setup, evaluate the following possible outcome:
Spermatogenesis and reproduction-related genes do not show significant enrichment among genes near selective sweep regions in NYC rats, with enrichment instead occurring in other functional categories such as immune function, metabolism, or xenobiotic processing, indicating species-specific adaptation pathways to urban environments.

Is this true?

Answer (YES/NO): NO